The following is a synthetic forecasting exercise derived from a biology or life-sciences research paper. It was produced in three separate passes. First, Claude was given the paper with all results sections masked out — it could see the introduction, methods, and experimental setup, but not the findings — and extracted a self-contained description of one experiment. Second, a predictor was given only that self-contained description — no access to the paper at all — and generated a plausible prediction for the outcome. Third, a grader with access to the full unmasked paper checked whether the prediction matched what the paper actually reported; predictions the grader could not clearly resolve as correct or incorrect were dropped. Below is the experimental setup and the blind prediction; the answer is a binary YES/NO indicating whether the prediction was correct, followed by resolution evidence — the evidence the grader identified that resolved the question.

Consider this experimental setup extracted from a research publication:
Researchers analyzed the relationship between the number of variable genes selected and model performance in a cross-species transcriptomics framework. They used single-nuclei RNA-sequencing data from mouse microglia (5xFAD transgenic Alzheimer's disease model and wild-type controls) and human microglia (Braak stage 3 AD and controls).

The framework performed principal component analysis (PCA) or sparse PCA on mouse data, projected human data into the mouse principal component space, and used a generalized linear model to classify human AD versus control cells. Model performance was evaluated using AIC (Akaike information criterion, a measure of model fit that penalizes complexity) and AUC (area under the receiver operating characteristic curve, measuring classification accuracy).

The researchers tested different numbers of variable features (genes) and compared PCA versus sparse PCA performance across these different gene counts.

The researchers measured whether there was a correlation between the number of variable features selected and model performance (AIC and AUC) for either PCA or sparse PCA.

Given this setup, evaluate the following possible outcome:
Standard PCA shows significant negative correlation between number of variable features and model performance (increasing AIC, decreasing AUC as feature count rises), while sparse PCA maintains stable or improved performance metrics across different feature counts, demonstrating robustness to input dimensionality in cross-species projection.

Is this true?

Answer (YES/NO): NO